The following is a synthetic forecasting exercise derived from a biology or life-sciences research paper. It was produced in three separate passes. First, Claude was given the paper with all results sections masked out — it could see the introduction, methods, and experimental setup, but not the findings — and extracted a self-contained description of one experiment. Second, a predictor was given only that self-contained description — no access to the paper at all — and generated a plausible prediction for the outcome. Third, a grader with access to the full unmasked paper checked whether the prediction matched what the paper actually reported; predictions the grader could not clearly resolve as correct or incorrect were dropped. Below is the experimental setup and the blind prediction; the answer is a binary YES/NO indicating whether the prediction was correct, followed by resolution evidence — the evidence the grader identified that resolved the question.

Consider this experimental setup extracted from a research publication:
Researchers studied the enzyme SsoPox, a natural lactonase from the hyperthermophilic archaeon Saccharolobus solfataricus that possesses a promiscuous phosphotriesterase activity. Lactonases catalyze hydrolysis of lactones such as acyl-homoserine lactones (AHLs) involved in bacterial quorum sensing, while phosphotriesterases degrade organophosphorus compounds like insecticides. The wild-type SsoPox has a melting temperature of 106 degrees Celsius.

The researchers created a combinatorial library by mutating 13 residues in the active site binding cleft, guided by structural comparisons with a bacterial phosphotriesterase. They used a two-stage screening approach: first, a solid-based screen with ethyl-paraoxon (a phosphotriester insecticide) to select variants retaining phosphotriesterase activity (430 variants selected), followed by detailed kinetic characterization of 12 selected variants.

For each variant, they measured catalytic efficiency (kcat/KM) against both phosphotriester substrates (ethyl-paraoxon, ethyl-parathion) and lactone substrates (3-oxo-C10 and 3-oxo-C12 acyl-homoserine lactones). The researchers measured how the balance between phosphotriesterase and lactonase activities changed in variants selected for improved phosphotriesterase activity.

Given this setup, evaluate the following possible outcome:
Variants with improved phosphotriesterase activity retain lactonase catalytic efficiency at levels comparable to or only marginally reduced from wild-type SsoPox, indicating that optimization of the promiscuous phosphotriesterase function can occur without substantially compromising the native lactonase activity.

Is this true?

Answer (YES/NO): NO